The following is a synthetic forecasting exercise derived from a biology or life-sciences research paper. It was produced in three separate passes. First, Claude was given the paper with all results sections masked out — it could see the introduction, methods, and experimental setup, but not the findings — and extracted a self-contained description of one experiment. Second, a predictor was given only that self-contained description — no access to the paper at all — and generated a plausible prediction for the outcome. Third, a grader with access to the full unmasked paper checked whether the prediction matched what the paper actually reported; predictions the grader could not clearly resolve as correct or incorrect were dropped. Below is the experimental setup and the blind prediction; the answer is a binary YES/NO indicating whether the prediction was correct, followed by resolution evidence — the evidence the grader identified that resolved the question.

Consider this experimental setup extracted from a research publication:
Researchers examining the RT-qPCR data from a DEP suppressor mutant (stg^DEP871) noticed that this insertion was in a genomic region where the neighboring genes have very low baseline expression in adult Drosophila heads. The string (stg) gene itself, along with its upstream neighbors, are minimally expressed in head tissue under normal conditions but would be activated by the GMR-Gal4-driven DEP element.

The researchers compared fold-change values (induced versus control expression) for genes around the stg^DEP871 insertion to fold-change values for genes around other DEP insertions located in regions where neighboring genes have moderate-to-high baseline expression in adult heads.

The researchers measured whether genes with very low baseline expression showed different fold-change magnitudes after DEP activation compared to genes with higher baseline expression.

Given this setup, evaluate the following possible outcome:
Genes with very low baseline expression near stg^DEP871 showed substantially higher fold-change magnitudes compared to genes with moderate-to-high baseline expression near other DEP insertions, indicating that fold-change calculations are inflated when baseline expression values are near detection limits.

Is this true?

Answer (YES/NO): YES